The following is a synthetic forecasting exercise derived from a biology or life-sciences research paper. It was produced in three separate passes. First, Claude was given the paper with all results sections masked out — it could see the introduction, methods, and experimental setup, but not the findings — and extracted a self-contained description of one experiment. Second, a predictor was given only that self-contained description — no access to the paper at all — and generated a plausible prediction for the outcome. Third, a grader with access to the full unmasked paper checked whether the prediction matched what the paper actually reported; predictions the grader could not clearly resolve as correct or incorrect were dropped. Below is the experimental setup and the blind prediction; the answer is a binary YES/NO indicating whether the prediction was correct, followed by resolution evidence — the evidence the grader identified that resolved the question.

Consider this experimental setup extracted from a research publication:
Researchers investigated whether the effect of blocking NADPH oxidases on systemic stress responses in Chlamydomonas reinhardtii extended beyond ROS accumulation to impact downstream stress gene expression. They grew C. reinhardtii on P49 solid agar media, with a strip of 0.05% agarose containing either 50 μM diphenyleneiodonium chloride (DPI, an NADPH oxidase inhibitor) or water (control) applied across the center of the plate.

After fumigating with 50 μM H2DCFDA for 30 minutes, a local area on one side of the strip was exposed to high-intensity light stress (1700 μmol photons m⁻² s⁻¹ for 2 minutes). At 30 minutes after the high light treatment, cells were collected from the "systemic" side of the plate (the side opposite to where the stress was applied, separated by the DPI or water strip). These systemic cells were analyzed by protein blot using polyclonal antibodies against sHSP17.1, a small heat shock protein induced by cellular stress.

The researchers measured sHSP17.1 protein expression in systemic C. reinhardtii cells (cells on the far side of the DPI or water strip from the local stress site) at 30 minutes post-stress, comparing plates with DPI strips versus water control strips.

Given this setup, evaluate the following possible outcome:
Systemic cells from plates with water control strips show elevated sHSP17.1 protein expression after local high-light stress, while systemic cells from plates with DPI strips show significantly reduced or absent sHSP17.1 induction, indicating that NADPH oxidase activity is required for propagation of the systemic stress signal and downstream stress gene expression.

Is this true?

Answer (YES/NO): YES